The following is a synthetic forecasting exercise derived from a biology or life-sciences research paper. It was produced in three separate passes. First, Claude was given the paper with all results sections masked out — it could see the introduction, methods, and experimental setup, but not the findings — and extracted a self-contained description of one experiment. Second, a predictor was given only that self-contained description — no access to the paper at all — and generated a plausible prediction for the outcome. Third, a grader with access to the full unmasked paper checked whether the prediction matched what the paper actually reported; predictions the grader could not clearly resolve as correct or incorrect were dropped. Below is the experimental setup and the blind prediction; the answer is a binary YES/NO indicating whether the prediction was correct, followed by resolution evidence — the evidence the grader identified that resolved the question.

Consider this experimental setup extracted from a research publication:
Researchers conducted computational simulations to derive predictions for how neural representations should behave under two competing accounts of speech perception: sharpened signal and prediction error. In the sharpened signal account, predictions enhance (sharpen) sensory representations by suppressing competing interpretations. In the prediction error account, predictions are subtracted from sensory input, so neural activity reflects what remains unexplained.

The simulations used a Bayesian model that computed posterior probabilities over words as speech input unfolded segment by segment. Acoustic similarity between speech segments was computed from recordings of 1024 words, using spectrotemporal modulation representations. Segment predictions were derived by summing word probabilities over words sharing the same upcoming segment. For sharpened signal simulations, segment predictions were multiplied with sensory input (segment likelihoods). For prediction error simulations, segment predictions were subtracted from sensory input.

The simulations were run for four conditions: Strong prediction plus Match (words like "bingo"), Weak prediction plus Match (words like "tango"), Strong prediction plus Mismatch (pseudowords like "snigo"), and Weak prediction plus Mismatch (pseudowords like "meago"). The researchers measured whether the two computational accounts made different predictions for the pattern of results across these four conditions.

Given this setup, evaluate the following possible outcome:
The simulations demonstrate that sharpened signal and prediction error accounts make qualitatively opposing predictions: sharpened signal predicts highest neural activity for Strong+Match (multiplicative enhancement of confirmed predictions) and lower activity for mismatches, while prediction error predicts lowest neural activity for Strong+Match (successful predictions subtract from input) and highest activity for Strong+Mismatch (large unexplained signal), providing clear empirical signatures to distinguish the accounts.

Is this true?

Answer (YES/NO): YES